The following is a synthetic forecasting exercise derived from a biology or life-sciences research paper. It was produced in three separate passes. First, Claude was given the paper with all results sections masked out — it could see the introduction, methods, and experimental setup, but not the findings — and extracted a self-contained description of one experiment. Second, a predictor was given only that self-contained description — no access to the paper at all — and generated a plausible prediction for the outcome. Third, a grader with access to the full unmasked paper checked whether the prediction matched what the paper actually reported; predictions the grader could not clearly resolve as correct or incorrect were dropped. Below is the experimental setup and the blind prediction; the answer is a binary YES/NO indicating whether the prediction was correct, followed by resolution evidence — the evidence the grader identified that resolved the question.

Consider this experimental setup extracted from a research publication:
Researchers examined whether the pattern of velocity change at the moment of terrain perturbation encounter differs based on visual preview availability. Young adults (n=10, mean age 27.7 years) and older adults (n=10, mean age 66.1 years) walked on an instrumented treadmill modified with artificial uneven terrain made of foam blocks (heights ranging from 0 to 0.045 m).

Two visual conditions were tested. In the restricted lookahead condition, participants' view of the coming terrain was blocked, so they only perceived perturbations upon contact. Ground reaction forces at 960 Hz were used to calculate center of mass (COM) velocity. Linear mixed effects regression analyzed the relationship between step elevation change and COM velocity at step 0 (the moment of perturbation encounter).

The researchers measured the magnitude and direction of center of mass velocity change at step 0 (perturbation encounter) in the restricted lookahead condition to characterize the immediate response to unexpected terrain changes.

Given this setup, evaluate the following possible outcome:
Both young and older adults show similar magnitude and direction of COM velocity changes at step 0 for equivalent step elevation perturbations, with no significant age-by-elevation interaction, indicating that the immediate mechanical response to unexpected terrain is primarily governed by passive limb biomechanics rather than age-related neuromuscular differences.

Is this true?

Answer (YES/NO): NO